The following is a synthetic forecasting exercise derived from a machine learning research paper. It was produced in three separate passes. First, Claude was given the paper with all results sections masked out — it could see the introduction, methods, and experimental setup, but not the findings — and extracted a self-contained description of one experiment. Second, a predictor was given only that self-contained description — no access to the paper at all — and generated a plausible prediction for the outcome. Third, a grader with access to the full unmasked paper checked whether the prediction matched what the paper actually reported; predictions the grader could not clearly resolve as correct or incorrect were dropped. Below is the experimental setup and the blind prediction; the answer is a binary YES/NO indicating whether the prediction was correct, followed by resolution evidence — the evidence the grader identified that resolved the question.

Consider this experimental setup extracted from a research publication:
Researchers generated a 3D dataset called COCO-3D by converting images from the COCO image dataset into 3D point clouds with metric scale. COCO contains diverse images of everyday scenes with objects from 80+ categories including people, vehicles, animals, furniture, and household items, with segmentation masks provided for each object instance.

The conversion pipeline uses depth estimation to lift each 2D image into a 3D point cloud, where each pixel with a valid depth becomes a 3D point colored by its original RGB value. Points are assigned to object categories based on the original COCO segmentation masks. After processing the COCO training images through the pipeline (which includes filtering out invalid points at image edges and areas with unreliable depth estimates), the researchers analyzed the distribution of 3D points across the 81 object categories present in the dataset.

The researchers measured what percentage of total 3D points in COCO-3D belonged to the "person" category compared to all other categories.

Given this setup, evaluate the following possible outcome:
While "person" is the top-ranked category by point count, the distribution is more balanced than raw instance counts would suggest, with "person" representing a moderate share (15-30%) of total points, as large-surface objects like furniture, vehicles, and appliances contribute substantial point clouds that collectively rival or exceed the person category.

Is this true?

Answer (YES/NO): NO